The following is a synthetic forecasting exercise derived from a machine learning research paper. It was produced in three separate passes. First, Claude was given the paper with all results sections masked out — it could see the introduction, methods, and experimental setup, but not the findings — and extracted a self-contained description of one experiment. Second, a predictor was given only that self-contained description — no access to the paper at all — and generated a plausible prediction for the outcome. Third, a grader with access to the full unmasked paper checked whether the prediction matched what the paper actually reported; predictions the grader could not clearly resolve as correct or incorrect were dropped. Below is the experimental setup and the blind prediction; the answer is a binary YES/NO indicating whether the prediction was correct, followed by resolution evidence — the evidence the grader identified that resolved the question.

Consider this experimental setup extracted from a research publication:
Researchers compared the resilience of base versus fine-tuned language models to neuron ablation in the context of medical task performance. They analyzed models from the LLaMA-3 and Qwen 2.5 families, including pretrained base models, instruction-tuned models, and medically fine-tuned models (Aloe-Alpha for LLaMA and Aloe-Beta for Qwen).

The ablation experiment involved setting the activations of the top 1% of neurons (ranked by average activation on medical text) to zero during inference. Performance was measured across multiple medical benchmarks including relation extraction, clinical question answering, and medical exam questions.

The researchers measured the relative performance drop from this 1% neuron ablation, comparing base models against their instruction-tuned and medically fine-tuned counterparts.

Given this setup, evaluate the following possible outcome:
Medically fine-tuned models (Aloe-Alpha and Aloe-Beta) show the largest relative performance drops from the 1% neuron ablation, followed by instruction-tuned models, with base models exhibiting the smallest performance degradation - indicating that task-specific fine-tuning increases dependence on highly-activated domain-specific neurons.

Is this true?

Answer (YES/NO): NO